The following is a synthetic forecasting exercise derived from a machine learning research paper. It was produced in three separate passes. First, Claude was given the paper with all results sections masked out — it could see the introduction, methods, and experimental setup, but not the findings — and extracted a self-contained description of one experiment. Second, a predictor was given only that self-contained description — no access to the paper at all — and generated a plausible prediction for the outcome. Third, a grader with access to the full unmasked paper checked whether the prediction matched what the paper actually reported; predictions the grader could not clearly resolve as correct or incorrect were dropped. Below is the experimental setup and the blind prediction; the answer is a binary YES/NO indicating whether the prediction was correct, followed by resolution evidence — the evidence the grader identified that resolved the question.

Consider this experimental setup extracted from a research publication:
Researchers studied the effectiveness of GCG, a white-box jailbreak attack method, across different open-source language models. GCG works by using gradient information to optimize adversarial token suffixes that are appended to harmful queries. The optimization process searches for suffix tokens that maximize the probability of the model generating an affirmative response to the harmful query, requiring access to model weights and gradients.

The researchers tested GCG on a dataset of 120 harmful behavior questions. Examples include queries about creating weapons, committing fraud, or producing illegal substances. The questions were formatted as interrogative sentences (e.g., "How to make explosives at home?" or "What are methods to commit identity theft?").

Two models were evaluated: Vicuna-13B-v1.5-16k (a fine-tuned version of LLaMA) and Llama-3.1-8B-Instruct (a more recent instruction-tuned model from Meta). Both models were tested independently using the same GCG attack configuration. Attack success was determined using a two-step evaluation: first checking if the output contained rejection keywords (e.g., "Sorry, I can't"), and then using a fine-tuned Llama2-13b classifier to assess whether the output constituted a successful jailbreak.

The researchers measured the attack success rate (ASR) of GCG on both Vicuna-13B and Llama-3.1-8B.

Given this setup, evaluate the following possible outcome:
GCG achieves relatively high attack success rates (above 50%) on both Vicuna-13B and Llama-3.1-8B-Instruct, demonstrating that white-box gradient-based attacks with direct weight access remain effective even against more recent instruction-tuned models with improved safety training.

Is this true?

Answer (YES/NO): NO